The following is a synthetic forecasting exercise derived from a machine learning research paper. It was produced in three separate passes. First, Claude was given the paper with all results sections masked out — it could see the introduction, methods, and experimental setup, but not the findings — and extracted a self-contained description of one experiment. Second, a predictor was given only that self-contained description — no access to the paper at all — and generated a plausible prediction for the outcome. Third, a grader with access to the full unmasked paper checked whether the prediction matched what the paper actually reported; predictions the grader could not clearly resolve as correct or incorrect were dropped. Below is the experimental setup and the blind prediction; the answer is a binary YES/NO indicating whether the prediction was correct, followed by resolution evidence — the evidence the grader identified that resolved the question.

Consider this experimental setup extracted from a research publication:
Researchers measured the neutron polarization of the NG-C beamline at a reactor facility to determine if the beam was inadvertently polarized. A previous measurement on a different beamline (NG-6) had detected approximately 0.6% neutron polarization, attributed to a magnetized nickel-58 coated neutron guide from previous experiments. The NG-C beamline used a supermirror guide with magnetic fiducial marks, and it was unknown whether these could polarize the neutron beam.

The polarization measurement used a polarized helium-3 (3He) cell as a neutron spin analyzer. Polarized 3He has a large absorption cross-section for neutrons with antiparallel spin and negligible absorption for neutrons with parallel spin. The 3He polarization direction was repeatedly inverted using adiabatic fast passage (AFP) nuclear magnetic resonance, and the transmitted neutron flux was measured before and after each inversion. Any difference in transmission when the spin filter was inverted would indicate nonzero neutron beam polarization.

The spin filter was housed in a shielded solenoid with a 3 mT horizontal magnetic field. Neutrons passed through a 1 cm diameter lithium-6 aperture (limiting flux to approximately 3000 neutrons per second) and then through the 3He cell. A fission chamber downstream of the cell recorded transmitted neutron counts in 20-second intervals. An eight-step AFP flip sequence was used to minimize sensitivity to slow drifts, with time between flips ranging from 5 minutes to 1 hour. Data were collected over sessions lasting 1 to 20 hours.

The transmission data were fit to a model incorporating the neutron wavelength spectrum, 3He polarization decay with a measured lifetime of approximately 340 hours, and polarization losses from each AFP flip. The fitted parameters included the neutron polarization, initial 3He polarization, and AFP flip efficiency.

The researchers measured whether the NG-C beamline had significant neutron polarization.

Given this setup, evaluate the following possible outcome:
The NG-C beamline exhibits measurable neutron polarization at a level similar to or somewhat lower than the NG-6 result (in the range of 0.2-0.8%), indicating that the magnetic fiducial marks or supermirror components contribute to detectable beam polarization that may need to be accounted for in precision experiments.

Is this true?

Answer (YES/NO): NO